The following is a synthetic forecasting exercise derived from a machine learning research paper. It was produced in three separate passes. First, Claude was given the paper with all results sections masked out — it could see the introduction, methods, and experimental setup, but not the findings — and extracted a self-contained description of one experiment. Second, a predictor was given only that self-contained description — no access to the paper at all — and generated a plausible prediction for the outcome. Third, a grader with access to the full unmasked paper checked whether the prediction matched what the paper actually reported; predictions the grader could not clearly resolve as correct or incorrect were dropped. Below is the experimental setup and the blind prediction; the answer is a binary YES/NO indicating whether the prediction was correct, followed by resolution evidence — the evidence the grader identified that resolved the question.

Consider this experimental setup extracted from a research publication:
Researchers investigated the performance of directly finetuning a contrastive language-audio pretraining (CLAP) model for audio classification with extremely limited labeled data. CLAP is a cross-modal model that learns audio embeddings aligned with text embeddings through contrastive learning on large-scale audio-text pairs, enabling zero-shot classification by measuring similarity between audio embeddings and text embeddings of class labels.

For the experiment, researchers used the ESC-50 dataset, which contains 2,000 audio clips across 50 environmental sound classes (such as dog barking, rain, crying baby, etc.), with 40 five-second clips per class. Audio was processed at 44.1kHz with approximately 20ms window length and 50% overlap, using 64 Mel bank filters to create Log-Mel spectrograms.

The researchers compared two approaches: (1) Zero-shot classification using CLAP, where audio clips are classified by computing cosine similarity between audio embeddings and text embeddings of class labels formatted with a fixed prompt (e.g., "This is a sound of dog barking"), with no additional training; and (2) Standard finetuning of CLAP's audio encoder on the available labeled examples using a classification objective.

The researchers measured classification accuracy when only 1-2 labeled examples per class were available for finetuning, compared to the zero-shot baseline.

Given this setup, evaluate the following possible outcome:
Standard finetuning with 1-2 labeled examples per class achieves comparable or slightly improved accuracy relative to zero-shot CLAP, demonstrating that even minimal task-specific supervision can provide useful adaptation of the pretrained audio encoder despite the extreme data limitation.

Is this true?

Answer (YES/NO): NO